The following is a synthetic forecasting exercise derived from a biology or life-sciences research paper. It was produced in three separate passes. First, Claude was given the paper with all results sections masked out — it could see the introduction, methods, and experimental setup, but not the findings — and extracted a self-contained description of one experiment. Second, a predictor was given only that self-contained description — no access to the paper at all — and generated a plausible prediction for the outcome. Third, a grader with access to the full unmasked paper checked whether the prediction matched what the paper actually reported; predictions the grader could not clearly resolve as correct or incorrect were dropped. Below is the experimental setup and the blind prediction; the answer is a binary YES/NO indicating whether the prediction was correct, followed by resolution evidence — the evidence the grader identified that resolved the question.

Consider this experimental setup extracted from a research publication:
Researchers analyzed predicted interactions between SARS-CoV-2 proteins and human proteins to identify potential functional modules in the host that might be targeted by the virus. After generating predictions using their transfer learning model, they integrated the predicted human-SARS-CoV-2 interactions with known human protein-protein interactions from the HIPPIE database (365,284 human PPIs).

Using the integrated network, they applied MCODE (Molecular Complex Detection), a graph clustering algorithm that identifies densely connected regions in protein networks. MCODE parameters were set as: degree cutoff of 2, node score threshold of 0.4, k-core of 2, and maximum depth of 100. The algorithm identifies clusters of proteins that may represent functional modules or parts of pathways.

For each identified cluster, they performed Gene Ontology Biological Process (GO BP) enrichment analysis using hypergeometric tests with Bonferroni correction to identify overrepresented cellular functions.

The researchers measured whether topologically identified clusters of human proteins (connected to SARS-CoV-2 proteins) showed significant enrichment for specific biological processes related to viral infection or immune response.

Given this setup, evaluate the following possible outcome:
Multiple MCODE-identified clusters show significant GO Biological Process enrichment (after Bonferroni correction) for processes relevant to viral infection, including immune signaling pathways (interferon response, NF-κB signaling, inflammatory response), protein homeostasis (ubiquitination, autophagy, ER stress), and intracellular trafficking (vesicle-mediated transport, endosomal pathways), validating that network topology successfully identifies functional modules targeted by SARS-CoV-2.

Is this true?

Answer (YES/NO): NO